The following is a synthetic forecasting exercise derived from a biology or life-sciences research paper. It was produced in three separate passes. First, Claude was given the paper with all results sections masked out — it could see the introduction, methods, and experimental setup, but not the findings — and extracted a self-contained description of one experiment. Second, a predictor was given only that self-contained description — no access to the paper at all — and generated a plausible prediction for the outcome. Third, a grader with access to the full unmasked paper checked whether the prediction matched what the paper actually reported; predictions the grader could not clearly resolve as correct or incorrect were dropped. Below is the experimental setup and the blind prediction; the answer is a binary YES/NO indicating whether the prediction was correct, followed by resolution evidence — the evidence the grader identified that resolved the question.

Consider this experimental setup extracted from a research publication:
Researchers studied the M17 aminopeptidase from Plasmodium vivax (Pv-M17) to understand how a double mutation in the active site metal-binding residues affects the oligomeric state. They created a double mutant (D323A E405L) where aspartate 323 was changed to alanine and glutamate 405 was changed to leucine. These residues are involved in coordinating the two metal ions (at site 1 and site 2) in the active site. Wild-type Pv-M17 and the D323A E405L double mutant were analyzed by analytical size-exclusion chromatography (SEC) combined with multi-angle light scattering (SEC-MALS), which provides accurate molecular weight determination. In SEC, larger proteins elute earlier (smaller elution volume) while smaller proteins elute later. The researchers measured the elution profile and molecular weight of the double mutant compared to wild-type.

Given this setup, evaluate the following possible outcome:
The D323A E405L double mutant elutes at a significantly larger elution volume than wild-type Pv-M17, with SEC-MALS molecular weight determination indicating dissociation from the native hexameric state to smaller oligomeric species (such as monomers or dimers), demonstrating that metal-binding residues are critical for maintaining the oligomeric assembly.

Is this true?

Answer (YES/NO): NO